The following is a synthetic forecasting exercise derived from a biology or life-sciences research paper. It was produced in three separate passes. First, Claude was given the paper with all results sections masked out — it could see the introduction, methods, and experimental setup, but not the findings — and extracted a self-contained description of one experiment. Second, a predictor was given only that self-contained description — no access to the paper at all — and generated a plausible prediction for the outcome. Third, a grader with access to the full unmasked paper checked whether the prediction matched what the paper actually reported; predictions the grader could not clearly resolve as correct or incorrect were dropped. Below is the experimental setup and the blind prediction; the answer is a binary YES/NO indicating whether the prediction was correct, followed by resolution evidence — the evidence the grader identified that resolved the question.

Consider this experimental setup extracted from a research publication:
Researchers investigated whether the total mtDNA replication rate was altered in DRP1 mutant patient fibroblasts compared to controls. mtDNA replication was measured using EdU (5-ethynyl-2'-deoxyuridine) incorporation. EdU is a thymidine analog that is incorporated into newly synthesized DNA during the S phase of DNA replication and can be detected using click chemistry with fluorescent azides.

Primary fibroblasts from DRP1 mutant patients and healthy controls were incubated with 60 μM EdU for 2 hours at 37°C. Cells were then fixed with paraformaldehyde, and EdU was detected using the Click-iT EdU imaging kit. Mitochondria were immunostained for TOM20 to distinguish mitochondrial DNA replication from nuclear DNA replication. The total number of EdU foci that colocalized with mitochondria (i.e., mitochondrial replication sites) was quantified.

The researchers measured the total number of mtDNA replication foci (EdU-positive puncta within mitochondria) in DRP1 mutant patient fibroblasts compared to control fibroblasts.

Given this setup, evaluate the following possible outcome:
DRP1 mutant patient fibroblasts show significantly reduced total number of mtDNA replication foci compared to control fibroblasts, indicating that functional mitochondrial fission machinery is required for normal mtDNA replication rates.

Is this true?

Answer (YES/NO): YES